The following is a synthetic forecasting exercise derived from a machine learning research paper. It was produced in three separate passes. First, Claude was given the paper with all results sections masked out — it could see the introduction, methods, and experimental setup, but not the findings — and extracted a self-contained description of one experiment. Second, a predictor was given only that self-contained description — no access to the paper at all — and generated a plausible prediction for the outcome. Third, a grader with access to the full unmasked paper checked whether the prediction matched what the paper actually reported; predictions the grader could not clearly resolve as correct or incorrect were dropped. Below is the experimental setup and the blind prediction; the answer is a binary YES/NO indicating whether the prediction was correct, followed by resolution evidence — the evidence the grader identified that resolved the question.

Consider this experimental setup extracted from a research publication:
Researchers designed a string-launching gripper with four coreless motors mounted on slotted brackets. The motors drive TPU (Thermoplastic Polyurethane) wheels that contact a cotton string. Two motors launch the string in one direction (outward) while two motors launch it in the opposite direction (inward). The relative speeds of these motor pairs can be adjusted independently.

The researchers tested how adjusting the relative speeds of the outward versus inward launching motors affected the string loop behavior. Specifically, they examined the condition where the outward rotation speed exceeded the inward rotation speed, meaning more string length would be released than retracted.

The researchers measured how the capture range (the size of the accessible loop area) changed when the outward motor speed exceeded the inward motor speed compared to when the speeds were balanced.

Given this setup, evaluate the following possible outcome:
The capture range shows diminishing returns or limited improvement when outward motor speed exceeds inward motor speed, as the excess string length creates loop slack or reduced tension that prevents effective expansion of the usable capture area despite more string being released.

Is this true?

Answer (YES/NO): NO